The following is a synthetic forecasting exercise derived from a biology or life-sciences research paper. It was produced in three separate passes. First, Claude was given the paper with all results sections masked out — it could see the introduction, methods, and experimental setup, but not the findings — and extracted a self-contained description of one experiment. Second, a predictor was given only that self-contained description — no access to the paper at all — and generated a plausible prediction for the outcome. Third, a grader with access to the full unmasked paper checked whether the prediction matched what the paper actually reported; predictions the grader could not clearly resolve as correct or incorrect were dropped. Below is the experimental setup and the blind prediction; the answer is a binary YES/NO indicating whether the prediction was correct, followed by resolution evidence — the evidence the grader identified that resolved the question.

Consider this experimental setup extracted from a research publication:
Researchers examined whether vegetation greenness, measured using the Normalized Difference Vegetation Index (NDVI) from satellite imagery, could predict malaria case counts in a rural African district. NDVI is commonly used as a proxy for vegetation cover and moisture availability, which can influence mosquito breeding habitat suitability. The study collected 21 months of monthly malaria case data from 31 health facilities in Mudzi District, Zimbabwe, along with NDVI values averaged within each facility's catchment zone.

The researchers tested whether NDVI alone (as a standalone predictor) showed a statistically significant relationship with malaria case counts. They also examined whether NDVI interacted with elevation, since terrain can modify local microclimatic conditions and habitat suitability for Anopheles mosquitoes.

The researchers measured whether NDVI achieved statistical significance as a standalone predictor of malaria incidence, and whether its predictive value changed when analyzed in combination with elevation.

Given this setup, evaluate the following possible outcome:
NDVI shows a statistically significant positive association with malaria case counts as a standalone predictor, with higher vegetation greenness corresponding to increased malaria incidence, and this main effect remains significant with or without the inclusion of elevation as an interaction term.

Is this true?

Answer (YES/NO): NO